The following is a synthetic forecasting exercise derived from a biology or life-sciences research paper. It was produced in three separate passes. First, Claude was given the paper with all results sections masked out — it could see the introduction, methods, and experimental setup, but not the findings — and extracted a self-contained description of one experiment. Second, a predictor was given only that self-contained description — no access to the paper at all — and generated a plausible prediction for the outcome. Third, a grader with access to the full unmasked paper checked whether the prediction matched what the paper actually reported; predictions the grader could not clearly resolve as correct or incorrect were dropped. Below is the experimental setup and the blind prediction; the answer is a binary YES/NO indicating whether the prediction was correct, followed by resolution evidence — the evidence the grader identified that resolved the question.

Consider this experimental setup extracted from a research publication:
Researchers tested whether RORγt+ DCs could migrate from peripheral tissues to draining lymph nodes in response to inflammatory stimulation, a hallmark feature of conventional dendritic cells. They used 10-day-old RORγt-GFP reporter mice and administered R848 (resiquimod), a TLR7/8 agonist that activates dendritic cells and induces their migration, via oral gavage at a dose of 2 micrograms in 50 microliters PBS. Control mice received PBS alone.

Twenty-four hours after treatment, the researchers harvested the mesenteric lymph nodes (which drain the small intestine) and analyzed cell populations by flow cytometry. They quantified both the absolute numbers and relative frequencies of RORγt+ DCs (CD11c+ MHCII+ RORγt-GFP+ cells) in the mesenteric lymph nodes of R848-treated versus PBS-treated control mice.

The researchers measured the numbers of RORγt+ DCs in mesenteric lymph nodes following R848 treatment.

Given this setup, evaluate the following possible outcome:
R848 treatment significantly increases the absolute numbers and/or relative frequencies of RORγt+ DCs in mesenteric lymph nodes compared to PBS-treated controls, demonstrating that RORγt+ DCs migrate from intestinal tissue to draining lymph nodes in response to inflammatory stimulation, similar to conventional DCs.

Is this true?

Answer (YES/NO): YES